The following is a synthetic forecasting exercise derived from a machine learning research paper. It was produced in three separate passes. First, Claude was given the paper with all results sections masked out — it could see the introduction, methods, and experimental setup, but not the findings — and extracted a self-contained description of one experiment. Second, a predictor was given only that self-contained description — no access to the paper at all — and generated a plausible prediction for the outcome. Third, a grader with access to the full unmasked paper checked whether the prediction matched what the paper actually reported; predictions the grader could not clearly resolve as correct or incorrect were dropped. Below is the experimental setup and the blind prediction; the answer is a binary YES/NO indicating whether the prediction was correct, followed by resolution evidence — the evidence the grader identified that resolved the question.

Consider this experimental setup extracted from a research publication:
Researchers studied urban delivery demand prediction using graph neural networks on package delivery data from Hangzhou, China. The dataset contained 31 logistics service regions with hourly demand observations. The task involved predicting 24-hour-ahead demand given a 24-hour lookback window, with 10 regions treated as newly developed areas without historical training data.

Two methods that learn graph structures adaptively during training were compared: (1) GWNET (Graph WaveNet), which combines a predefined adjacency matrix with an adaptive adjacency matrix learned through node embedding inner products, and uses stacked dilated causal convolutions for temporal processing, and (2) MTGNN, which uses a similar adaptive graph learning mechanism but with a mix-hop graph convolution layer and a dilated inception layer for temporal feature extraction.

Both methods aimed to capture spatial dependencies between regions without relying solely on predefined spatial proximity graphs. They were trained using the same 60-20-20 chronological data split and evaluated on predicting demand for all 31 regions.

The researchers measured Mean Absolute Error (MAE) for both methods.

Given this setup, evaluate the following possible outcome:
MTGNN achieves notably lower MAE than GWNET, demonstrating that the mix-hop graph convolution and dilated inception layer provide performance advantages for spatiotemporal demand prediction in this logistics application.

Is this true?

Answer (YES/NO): YES